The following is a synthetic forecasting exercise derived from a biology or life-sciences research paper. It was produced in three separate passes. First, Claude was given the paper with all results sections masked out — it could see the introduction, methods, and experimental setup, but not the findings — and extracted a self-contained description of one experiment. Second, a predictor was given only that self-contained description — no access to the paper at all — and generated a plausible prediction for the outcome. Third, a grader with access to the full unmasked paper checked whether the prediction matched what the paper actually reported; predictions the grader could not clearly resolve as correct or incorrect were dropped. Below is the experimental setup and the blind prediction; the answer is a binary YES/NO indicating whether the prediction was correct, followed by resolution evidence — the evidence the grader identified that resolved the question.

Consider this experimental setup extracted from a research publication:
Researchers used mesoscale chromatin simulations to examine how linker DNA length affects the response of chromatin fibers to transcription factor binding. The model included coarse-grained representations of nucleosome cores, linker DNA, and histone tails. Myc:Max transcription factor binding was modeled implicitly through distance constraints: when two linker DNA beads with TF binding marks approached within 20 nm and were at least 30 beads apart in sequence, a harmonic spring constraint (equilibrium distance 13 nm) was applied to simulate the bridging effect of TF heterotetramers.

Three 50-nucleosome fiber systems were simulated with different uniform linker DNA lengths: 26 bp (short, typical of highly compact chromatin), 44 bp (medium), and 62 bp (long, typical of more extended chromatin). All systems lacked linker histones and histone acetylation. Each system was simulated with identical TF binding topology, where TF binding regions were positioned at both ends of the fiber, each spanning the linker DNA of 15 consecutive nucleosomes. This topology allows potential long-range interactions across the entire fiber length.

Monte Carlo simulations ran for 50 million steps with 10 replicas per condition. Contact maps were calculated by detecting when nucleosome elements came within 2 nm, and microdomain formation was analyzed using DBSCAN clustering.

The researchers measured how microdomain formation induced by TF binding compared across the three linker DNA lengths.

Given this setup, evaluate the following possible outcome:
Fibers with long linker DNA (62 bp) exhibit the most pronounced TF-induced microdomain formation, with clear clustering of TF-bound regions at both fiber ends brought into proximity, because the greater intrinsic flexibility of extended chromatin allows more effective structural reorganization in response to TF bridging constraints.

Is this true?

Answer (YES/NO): YES